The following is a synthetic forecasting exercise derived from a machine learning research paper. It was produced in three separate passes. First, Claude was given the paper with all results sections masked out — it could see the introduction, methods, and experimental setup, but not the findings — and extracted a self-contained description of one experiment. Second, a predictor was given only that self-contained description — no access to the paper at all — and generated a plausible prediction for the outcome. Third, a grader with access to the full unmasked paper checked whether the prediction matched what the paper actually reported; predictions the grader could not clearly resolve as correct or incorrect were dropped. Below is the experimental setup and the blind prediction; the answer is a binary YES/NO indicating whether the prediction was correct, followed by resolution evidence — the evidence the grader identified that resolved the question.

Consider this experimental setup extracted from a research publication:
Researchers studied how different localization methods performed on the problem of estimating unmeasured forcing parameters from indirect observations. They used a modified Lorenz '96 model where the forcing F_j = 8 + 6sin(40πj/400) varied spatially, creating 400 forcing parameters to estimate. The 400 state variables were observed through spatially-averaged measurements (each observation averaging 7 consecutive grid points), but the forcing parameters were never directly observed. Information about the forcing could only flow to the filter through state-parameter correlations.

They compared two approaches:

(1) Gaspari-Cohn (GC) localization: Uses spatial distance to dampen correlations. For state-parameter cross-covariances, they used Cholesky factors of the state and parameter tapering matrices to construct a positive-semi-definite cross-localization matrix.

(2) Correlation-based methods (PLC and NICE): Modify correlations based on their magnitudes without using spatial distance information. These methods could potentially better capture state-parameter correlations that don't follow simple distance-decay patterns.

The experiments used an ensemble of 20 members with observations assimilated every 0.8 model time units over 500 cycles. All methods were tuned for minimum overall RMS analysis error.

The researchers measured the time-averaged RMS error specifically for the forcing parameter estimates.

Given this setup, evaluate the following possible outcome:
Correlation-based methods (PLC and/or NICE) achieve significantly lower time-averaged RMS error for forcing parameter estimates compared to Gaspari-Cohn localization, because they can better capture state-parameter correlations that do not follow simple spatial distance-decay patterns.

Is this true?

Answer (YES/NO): NO